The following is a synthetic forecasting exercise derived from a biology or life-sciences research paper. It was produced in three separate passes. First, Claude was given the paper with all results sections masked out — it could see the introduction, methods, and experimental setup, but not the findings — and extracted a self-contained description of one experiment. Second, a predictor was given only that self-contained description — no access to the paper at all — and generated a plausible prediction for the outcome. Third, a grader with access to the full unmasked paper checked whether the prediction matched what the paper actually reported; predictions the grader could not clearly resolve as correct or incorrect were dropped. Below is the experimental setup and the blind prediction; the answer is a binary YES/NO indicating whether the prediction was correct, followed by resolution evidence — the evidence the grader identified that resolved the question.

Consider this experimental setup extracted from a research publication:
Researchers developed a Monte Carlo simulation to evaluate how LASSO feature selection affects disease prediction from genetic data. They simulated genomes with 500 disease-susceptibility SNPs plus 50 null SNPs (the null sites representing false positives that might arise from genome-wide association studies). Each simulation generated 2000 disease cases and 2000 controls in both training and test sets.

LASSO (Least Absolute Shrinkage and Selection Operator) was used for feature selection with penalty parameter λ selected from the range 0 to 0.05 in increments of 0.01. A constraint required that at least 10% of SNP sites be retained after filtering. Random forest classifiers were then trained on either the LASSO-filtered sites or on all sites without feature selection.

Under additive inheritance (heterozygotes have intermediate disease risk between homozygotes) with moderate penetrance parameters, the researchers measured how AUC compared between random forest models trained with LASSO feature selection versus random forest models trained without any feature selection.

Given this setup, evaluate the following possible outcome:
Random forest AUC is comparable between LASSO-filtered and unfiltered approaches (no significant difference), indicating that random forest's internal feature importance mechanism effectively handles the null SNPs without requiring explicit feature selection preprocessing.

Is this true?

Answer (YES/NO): NO